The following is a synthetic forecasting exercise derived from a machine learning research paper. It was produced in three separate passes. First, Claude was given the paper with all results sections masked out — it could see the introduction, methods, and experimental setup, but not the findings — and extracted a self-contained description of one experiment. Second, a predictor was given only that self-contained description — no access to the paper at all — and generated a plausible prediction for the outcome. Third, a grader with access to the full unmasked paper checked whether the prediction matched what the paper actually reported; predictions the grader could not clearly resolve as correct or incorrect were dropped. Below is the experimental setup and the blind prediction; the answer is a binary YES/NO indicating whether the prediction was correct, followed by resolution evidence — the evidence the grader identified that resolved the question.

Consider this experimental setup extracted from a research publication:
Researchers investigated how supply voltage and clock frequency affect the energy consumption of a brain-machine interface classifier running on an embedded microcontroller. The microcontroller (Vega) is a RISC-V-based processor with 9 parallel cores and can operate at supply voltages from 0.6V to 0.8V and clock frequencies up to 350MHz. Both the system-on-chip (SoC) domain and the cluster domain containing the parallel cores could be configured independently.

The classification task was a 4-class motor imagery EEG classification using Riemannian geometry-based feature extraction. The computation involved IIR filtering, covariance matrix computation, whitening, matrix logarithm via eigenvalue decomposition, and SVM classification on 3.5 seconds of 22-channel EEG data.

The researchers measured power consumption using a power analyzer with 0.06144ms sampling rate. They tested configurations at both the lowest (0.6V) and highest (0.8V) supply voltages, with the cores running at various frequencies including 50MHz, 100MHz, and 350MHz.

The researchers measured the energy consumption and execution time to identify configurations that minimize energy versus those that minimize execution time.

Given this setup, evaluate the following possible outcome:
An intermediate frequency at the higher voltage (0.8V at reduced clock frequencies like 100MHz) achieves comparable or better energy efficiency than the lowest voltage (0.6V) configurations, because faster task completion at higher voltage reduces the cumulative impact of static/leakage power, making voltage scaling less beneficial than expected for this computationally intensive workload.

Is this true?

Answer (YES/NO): NO